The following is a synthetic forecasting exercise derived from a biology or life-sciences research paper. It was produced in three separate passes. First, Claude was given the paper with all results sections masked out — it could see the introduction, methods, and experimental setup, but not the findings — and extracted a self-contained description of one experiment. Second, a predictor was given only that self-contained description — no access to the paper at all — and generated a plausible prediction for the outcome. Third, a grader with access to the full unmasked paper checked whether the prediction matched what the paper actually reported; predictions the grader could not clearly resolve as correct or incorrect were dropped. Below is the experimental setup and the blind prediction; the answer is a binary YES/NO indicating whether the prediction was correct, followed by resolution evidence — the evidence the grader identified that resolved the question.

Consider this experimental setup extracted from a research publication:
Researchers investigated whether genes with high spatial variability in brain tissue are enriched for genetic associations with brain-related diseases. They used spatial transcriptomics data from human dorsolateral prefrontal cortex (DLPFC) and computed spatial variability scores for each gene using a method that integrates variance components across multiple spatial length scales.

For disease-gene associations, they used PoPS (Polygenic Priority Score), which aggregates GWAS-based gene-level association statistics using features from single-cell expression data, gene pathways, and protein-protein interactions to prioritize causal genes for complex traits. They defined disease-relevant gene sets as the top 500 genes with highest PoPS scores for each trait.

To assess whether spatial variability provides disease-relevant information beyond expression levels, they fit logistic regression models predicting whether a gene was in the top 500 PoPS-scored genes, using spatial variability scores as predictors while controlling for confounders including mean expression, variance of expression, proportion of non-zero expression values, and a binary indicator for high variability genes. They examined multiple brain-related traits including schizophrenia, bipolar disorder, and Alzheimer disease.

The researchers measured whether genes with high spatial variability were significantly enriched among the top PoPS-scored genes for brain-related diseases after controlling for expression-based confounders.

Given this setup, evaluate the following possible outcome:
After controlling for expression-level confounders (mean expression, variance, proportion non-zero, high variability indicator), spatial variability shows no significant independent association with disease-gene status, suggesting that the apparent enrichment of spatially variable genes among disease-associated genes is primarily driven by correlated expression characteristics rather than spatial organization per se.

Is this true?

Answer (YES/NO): NO